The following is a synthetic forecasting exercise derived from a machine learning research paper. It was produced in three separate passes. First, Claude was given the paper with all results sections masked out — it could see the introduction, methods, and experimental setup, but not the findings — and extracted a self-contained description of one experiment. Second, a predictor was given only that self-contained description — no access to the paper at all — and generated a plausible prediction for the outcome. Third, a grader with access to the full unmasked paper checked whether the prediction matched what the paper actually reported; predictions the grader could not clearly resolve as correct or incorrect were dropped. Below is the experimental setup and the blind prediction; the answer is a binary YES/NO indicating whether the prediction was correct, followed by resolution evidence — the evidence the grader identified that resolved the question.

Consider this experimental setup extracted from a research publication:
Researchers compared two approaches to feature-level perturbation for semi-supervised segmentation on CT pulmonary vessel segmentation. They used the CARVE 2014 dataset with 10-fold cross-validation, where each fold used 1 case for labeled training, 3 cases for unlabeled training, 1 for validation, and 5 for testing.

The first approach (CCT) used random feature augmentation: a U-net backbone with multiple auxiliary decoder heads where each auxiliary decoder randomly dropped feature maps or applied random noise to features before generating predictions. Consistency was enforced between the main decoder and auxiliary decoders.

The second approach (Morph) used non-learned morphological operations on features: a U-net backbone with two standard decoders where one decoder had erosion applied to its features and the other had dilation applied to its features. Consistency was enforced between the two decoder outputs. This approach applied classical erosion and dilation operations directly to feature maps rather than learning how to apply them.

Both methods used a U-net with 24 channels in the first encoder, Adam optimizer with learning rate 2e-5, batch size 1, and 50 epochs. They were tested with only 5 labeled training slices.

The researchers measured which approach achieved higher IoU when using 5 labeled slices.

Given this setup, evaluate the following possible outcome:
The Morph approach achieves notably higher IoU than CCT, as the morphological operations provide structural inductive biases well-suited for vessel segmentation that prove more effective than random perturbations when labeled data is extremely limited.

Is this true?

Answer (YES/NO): NO